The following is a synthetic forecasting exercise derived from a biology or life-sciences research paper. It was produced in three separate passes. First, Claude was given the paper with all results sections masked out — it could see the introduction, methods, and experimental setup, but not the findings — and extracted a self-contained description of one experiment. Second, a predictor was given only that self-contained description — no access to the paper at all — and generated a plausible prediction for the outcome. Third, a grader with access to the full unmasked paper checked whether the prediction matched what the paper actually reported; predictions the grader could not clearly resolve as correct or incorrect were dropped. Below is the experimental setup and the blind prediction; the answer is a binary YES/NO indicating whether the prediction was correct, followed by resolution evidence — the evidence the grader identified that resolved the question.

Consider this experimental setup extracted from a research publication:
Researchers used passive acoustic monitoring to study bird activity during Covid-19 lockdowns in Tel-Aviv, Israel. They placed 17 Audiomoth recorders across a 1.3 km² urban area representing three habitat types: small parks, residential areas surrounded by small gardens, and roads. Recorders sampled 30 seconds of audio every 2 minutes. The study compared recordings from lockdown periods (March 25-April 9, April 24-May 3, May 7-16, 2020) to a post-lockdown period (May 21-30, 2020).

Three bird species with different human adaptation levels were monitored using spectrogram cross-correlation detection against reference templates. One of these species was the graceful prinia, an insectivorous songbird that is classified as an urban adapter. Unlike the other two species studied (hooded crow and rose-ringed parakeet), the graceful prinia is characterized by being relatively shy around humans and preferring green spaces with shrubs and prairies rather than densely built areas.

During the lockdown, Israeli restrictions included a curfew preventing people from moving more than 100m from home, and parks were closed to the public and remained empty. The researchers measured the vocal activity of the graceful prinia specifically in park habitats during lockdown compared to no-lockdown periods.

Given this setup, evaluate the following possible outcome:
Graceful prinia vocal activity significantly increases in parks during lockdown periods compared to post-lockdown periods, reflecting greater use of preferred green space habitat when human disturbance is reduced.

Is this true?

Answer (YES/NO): YES